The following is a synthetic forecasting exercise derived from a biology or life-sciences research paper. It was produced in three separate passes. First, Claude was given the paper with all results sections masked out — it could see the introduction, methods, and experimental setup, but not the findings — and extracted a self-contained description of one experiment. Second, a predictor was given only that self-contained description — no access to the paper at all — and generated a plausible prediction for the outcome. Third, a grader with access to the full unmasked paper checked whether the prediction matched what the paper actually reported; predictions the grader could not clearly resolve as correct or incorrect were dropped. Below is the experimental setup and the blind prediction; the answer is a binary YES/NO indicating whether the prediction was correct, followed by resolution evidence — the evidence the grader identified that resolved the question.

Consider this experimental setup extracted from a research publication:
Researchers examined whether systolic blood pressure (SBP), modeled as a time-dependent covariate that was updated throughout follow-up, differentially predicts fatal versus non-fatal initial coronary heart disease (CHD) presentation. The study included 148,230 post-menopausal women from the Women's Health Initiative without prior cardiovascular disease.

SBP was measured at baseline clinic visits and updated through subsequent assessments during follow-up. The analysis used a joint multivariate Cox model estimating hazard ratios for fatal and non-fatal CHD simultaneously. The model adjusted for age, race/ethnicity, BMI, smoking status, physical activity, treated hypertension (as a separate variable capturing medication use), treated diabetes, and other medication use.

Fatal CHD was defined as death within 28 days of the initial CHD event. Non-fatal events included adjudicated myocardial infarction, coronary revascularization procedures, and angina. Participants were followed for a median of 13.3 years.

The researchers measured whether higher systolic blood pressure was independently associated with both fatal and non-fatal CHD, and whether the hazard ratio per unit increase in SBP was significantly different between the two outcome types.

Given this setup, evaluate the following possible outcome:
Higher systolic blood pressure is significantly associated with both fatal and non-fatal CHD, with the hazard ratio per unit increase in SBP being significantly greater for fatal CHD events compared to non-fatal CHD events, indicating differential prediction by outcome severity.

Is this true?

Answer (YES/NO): NO